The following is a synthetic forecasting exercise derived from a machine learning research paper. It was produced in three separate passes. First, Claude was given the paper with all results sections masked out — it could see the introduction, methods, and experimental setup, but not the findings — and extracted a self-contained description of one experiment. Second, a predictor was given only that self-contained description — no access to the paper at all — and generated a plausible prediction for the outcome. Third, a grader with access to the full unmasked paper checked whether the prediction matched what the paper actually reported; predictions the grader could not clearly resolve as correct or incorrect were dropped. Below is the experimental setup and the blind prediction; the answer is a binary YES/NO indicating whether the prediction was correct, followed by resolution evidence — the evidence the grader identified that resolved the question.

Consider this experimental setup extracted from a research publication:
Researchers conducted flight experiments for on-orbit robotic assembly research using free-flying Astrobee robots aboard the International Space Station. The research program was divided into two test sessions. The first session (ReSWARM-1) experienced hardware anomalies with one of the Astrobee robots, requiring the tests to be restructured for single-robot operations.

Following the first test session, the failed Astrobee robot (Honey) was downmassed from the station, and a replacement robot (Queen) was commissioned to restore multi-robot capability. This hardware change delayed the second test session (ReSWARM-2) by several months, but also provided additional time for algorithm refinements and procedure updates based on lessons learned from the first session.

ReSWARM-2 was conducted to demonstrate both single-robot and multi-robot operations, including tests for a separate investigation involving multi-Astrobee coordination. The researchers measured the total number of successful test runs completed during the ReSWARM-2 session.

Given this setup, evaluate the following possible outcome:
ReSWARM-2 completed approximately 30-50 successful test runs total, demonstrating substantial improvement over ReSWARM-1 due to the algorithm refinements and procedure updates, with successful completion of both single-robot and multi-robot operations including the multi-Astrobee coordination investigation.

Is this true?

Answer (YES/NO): YES